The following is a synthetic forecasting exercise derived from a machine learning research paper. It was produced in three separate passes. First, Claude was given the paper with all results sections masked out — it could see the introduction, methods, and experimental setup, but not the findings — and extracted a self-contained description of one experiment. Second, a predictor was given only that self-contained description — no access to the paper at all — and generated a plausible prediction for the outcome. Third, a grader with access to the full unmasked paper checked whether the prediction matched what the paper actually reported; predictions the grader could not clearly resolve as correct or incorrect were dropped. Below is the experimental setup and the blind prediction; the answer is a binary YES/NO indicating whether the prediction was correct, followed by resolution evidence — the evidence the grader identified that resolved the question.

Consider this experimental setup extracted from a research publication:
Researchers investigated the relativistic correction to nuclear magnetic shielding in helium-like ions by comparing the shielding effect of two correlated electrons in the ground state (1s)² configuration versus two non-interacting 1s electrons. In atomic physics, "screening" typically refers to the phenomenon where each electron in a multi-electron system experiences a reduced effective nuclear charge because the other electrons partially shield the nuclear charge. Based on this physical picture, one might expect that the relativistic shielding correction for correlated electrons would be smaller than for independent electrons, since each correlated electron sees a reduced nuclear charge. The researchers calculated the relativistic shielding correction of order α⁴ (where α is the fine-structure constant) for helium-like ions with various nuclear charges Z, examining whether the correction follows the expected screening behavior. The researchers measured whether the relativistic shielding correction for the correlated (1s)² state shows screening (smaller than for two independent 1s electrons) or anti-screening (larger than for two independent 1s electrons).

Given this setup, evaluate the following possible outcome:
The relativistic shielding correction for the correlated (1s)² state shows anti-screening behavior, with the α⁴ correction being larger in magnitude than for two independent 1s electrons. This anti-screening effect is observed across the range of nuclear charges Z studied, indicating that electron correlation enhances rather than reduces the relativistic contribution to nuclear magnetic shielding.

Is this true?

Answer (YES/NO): YES